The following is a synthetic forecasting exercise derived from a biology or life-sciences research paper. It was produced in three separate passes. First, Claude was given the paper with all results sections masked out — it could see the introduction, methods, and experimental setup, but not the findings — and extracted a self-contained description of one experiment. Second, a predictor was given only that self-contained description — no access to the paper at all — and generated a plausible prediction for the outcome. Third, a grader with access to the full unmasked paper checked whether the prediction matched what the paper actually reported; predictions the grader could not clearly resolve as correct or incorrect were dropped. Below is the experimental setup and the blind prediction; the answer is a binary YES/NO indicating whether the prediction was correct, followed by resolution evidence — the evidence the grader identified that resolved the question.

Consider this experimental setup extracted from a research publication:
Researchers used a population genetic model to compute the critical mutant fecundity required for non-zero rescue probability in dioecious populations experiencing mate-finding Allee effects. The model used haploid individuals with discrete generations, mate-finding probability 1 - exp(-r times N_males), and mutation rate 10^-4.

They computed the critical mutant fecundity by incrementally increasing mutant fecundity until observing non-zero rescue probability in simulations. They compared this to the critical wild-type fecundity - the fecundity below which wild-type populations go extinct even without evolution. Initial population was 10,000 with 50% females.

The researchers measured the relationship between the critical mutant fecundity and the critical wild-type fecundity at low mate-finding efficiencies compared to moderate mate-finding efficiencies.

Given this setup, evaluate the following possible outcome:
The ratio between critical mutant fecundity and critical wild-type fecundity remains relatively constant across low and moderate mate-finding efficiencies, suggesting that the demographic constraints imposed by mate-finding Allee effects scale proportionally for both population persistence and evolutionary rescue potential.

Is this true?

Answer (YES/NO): NO